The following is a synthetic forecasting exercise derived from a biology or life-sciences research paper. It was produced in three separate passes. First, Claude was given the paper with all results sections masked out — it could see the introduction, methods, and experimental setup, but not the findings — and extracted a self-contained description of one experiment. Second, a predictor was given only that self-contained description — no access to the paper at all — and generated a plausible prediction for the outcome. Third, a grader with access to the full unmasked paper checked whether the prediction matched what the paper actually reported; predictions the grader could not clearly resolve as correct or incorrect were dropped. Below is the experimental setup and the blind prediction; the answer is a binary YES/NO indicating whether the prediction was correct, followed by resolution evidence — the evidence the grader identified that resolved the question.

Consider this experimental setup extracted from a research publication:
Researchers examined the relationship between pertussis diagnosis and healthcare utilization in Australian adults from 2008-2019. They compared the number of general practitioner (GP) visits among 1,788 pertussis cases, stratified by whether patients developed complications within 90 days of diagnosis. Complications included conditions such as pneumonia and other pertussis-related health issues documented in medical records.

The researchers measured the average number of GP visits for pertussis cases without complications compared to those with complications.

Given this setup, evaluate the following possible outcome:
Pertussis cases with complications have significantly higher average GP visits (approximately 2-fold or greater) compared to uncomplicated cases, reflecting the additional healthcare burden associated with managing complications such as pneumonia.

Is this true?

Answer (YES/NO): NO